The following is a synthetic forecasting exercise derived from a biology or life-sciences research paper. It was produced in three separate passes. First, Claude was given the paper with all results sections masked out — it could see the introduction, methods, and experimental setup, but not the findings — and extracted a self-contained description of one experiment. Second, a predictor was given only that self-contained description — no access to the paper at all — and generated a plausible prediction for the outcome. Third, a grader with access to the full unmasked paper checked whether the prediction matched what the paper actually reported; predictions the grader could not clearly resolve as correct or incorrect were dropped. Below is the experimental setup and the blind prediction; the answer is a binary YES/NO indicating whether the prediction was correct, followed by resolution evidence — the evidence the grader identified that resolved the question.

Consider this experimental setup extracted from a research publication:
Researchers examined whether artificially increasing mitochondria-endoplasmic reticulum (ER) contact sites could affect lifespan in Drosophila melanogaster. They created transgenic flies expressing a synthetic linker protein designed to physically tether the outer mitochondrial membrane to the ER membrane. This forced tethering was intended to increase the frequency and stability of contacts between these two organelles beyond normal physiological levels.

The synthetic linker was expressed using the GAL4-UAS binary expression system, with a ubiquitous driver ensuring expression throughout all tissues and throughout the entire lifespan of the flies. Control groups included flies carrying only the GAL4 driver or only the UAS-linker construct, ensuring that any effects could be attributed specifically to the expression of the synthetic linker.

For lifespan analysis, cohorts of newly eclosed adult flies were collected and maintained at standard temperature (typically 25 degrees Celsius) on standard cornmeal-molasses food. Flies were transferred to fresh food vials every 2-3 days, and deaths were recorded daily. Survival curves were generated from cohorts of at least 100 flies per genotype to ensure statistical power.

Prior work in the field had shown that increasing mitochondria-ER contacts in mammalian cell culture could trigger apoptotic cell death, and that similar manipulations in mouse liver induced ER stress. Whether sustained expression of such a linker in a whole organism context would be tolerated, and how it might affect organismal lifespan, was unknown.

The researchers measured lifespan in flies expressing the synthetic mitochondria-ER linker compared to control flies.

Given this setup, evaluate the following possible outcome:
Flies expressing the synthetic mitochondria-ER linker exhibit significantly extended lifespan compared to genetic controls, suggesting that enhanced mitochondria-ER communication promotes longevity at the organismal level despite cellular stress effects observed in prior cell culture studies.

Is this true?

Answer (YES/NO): YES